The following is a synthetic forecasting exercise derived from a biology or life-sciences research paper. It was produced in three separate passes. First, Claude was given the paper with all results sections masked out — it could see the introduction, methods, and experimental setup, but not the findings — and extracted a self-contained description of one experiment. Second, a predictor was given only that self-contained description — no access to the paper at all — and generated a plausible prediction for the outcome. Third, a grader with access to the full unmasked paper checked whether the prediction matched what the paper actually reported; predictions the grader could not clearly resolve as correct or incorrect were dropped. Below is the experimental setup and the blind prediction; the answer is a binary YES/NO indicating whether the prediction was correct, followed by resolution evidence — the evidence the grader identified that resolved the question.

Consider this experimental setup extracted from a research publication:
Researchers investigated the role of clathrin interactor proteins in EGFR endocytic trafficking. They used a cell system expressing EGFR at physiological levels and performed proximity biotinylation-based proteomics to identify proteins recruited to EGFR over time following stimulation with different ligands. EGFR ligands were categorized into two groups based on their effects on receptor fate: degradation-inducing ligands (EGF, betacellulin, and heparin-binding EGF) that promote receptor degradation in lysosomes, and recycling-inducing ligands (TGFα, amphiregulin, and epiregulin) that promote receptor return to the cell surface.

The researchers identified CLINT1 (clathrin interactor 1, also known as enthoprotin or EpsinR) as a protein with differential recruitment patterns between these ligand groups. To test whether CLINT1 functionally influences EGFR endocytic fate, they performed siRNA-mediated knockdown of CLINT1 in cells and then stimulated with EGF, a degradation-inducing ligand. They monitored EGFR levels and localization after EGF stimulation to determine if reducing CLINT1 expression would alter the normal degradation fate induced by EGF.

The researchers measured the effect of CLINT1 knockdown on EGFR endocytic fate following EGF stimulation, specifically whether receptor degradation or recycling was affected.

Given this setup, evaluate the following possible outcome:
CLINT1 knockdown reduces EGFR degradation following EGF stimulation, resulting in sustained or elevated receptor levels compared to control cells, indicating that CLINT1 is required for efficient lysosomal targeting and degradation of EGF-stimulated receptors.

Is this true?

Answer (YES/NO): NO